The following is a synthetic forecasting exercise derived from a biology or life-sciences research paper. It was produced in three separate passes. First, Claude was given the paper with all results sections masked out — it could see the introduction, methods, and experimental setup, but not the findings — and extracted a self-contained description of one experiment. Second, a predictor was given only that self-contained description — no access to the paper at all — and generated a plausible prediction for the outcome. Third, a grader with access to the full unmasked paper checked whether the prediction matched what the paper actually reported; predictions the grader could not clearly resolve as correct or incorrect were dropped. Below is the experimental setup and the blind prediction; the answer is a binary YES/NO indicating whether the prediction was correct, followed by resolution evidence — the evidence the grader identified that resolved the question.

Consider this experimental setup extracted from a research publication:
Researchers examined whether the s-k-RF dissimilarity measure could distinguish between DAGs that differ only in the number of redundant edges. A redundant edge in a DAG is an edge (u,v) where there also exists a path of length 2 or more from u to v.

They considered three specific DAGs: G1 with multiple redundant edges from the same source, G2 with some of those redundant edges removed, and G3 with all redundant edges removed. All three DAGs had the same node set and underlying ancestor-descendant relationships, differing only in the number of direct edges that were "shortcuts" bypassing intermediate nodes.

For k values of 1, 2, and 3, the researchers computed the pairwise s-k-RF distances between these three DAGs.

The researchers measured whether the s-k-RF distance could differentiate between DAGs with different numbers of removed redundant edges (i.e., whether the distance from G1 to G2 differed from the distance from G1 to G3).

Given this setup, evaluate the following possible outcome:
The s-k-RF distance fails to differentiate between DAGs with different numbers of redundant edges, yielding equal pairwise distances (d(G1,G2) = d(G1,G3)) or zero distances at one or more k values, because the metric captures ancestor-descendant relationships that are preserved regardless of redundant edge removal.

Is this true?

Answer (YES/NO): YES